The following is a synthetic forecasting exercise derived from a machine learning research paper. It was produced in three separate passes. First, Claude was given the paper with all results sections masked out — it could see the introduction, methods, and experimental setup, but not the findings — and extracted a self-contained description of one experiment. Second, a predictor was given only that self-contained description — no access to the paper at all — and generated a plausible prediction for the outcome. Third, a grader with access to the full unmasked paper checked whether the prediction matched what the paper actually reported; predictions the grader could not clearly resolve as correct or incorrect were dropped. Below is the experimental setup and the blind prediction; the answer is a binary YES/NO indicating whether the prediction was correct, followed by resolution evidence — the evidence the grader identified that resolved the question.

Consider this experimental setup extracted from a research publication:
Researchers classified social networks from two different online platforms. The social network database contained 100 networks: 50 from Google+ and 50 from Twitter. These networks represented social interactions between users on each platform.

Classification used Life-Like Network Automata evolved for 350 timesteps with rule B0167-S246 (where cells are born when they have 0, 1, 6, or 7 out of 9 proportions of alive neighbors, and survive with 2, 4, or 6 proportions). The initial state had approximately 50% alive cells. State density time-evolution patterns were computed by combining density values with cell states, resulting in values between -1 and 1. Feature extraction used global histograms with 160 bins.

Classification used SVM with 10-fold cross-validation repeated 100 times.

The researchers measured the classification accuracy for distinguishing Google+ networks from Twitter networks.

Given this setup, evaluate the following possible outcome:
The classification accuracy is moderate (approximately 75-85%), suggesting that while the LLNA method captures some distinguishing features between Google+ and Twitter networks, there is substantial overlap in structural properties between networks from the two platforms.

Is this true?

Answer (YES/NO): NO